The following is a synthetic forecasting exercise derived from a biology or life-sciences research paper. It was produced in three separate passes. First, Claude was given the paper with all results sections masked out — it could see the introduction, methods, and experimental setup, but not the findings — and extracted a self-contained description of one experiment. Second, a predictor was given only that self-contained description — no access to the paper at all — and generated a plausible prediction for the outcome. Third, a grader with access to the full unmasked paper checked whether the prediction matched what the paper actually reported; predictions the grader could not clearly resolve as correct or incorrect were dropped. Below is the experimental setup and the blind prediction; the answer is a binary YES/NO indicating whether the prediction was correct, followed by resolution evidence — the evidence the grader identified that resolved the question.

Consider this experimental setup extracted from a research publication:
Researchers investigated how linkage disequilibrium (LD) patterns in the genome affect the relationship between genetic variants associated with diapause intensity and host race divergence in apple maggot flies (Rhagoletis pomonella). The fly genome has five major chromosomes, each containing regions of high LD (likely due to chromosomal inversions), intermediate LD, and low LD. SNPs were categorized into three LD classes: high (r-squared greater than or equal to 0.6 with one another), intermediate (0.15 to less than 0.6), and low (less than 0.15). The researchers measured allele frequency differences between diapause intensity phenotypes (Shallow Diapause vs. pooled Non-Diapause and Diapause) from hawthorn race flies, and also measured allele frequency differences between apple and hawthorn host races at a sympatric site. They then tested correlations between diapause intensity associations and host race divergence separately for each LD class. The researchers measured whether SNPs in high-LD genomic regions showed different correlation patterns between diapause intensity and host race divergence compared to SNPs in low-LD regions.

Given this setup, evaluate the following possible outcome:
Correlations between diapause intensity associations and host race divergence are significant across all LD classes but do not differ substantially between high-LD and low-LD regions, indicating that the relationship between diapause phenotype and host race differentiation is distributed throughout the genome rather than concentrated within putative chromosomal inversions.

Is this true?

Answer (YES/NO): NO